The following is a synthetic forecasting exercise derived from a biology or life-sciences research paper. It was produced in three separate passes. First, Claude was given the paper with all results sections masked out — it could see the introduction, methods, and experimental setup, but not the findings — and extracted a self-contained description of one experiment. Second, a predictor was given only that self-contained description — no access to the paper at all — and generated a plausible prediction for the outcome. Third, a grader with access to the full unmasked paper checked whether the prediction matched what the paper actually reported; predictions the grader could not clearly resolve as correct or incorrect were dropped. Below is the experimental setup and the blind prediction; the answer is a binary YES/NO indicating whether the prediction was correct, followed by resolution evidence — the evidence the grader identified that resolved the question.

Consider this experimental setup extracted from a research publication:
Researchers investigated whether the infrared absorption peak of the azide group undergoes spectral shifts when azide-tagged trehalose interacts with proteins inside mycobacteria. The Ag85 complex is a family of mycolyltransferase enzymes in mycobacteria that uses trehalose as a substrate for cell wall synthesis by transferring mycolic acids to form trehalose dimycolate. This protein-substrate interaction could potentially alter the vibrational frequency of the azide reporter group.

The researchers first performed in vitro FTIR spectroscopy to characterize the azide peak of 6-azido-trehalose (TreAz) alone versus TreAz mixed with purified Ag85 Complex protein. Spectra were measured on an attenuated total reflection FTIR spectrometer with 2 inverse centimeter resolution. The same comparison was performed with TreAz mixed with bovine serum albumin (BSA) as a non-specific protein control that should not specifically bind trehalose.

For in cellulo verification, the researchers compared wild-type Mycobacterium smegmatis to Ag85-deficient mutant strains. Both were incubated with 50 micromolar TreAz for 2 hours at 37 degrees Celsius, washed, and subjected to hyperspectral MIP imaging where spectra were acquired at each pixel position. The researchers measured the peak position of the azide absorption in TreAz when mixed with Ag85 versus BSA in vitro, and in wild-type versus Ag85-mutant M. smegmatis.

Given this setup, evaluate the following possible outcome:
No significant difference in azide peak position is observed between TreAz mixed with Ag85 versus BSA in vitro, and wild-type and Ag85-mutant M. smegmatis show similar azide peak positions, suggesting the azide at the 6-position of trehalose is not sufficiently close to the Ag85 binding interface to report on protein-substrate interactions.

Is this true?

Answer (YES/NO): NO